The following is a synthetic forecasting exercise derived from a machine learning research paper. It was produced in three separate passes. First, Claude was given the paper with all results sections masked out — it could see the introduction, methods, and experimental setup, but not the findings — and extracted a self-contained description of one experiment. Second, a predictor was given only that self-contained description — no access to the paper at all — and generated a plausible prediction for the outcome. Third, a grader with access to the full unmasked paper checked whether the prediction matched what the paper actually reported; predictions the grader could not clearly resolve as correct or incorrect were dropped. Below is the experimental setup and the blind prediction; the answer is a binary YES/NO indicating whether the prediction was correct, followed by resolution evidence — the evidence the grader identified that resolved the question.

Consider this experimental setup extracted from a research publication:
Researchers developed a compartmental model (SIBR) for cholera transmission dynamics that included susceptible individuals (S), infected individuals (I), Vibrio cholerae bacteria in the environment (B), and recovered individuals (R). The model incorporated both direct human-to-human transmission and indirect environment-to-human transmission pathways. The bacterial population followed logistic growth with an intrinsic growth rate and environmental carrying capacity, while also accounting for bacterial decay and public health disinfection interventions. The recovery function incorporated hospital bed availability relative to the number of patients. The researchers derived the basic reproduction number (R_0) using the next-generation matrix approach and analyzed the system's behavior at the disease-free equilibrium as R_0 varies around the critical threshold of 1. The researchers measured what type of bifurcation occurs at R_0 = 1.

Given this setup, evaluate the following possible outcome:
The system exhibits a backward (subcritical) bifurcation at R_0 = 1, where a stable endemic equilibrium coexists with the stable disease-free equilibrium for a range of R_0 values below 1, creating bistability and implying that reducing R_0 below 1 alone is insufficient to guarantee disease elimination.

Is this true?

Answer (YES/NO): NO